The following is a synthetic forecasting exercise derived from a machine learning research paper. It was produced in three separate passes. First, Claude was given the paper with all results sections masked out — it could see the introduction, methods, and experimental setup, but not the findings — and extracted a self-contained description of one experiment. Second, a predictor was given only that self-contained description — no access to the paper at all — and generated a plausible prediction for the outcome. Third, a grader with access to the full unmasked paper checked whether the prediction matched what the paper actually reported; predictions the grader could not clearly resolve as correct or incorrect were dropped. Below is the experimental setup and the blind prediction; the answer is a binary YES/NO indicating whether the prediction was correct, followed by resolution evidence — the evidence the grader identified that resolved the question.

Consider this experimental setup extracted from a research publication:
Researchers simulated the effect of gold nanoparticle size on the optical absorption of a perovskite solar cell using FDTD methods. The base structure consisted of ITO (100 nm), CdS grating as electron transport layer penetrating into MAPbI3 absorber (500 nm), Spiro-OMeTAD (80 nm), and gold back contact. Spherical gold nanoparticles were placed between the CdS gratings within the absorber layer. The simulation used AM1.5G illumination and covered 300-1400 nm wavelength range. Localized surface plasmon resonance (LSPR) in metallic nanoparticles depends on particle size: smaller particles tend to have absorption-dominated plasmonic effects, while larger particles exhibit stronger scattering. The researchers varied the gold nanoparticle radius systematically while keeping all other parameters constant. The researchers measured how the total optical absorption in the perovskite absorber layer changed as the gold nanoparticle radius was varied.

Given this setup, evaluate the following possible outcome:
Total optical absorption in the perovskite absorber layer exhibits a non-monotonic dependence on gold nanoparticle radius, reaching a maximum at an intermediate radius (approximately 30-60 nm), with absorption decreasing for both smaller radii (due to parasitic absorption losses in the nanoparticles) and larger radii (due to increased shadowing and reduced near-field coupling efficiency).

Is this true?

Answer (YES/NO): NO